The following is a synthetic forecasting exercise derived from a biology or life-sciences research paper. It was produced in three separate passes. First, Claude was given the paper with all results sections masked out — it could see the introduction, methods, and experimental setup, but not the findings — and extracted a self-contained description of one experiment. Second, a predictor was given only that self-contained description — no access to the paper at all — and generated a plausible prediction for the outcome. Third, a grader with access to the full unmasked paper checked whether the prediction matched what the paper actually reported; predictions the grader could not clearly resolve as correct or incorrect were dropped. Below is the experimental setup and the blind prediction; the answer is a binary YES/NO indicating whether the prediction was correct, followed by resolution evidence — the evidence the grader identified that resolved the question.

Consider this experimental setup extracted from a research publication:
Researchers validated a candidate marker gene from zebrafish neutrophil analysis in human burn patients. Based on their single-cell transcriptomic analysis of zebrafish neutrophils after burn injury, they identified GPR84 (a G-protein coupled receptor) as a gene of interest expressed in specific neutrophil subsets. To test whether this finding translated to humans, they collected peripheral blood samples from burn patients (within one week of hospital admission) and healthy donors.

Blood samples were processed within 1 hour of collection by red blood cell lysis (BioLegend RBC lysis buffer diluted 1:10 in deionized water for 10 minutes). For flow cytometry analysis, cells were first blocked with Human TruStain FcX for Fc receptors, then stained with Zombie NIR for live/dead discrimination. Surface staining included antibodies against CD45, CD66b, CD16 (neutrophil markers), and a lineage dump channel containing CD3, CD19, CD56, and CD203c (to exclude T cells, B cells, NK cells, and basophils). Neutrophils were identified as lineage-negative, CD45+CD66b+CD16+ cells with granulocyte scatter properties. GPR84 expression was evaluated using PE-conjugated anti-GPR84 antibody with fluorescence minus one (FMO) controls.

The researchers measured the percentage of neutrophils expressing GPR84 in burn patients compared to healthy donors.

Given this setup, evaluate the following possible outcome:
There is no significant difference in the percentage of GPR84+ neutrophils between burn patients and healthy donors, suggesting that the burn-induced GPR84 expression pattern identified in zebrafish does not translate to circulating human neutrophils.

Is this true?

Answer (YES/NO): NO